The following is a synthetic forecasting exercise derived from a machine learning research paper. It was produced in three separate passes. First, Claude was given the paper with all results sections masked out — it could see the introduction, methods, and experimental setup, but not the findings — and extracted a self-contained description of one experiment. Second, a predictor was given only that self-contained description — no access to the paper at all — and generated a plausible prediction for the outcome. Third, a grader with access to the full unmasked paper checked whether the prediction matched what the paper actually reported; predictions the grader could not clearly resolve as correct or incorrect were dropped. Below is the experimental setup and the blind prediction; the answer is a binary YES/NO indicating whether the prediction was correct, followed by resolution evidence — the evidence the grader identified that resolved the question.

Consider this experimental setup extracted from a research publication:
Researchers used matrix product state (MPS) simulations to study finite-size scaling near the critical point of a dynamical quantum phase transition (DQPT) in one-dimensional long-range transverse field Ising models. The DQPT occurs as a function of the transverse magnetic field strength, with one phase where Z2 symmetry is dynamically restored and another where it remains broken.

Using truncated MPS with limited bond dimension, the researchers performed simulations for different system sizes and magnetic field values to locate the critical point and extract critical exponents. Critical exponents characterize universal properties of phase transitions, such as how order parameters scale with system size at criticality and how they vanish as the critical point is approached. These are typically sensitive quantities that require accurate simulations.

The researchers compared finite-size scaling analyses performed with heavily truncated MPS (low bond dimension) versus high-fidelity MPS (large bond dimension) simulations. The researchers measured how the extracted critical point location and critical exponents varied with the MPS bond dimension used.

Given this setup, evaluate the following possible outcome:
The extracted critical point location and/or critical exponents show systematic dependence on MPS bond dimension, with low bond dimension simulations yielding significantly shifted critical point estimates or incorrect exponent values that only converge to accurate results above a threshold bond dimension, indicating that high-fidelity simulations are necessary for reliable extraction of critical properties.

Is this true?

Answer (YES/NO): NO